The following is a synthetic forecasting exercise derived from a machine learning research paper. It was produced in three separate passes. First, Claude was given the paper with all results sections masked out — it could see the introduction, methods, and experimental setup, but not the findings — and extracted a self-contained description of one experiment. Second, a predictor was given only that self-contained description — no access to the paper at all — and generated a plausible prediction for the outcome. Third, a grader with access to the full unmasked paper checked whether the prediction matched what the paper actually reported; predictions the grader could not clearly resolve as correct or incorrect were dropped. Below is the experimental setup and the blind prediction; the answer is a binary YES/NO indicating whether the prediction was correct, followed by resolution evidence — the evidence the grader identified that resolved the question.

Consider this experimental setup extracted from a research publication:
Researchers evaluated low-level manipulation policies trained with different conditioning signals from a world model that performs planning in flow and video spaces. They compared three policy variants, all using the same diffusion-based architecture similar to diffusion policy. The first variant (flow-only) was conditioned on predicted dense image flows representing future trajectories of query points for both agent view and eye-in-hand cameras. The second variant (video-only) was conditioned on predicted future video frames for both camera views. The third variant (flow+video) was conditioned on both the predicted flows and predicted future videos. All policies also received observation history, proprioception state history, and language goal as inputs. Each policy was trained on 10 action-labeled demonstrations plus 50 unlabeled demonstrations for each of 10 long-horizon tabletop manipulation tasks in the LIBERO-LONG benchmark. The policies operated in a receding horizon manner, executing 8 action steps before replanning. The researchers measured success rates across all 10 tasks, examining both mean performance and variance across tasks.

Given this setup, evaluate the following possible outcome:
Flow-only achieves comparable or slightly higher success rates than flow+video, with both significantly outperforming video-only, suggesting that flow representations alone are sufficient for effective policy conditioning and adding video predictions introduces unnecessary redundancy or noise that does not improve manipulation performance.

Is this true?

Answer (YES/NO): NO